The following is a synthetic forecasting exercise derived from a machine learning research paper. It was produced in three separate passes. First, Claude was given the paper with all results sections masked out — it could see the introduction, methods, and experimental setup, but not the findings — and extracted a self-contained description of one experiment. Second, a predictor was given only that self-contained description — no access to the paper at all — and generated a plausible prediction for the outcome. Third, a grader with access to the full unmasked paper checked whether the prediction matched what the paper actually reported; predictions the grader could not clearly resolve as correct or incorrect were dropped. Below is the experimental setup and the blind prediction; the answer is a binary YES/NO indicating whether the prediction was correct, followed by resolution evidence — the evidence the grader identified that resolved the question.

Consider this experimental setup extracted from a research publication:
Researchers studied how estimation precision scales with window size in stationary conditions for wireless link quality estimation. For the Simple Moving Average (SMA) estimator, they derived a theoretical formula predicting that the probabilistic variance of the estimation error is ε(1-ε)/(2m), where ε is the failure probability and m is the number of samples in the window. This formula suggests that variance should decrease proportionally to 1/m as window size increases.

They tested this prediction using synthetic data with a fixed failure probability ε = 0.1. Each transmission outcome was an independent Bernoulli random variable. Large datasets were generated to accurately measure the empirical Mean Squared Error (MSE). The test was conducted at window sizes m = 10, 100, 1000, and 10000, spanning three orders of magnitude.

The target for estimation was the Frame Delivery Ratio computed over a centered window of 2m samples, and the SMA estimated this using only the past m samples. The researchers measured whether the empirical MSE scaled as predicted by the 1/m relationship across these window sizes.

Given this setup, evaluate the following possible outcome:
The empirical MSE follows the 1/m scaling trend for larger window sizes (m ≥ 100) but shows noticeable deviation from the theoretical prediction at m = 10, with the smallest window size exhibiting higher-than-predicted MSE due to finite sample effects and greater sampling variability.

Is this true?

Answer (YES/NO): NO